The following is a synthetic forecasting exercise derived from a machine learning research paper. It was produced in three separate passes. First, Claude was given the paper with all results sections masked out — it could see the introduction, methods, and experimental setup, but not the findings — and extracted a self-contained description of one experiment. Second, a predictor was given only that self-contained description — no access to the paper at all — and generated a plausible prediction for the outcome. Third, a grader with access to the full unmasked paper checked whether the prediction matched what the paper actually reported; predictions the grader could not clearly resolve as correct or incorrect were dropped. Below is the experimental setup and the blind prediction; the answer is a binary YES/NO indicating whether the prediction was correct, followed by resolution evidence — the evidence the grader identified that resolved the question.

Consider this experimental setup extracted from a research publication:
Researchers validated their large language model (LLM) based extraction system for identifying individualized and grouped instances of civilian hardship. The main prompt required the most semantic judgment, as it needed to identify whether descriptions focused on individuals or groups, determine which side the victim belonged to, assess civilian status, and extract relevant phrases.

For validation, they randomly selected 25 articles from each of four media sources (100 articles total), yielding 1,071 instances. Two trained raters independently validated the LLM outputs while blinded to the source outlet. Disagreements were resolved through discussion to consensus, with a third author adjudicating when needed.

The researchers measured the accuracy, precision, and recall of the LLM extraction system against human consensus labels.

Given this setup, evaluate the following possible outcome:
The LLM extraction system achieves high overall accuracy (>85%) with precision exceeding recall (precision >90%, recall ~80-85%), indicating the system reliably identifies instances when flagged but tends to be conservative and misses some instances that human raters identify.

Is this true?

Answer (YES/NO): YES